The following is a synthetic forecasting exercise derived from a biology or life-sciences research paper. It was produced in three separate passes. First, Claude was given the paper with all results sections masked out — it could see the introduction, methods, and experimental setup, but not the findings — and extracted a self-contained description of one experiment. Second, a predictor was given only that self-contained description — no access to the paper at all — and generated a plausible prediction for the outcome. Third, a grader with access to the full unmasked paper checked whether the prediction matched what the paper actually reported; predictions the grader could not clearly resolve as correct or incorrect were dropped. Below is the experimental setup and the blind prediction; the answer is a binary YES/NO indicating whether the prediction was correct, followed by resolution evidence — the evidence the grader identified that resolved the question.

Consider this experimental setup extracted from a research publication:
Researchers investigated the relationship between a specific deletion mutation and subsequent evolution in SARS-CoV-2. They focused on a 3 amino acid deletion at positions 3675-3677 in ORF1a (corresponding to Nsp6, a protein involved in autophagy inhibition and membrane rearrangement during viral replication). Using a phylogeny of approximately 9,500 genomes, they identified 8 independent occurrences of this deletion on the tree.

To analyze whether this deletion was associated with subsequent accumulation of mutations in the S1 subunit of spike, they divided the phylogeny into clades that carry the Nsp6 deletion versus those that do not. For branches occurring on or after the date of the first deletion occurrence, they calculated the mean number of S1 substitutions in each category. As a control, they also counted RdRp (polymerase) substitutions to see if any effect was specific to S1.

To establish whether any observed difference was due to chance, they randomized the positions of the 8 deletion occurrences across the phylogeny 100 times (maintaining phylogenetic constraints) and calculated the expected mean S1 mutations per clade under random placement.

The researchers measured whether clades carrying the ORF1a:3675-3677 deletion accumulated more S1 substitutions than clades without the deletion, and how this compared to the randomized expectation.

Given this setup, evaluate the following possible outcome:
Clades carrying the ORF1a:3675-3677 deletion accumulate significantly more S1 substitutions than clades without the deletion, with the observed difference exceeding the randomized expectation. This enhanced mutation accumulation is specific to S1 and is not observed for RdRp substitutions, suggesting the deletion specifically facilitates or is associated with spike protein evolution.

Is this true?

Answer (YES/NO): YES